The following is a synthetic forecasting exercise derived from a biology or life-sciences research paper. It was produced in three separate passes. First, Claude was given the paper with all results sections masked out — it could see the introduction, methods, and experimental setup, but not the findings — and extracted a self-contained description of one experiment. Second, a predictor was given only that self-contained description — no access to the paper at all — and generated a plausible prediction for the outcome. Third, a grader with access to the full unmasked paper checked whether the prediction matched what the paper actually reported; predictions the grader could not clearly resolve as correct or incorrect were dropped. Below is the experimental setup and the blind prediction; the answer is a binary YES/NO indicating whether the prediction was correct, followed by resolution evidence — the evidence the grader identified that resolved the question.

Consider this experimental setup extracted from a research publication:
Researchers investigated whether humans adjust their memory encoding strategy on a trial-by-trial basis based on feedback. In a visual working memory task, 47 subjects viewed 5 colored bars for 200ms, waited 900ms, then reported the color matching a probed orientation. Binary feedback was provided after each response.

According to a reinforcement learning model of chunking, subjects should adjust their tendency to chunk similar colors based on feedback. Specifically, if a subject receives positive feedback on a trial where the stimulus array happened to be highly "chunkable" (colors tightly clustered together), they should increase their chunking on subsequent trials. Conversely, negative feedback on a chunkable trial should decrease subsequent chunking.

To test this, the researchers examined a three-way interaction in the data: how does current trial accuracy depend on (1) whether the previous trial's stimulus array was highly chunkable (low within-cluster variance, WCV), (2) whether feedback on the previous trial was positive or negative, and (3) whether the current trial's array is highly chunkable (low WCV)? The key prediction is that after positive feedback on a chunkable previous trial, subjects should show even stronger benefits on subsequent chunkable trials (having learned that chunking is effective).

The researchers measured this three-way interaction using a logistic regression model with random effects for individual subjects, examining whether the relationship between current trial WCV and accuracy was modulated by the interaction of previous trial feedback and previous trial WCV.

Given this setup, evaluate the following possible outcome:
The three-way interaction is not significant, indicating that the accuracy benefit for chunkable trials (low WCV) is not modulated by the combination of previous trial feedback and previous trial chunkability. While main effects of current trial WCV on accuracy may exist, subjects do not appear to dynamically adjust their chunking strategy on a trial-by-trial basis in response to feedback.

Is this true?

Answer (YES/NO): NO